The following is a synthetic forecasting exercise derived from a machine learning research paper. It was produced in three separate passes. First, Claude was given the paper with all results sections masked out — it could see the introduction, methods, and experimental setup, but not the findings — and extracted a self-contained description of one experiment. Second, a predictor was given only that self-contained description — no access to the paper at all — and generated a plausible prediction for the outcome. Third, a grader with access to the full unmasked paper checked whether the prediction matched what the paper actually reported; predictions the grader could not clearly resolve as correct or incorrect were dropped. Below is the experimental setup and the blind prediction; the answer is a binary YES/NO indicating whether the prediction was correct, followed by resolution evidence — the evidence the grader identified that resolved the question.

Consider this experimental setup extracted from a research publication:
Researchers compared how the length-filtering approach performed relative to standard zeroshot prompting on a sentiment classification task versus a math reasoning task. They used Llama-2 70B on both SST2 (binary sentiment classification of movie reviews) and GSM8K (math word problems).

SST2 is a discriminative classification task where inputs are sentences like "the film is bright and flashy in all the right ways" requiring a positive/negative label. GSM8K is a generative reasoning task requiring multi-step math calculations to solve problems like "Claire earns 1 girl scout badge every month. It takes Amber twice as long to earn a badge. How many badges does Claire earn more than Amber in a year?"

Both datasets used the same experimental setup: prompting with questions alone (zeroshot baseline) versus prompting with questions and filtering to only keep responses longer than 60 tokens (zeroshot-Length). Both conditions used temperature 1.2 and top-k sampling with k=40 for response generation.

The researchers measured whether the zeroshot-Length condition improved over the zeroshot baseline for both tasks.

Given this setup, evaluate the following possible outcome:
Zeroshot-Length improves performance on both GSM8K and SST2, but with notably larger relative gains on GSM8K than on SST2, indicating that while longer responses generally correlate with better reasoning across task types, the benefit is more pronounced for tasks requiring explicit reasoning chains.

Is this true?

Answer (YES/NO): NO